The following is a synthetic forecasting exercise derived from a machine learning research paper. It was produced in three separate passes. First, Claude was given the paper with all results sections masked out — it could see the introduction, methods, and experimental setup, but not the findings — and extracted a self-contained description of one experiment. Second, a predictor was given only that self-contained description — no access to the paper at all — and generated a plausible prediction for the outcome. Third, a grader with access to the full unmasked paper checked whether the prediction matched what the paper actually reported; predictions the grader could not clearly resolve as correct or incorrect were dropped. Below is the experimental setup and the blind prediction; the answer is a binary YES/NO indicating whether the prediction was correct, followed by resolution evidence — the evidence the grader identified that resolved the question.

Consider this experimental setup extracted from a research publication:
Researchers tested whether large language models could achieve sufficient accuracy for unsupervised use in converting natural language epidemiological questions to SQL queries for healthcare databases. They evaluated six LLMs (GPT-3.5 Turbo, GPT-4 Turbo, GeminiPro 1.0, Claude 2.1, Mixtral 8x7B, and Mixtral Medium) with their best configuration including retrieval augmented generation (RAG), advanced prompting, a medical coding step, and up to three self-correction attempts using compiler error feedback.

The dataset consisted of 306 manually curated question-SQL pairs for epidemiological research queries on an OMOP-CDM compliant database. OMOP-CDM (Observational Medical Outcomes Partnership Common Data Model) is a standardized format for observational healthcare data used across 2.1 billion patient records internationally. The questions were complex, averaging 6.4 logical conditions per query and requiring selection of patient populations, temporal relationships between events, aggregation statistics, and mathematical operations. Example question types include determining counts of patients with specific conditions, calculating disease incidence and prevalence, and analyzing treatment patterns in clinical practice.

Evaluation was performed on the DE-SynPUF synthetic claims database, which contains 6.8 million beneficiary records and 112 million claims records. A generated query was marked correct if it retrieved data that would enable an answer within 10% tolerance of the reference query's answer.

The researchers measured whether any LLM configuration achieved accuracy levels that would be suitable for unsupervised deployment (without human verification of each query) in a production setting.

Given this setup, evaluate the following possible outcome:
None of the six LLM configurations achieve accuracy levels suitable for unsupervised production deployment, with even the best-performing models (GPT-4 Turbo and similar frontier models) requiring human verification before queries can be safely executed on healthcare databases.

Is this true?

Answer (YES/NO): YES